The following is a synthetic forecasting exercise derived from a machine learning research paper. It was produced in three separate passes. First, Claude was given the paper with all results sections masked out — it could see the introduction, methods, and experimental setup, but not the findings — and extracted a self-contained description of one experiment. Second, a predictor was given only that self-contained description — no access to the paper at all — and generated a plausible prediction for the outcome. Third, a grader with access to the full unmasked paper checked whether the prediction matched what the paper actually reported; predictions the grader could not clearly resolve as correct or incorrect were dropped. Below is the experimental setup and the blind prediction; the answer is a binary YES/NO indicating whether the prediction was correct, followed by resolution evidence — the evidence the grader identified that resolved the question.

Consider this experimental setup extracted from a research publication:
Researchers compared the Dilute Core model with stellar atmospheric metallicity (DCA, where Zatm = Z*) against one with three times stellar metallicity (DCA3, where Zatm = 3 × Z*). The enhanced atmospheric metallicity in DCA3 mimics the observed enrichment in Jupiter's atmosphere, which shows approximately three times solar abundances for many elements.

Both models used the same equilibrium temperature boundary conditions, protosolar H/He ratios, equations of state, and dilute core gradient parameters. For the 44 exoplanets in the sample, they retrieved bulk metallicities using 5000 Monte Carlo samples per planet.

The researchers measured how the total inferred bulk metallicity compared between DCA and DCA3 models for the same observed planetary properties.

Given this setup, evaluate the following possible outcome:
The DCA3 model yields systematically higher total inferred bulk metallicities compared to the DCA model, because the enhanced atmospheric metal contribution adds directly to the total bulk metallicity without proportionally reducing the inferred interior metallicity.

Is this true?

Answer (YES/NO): NO